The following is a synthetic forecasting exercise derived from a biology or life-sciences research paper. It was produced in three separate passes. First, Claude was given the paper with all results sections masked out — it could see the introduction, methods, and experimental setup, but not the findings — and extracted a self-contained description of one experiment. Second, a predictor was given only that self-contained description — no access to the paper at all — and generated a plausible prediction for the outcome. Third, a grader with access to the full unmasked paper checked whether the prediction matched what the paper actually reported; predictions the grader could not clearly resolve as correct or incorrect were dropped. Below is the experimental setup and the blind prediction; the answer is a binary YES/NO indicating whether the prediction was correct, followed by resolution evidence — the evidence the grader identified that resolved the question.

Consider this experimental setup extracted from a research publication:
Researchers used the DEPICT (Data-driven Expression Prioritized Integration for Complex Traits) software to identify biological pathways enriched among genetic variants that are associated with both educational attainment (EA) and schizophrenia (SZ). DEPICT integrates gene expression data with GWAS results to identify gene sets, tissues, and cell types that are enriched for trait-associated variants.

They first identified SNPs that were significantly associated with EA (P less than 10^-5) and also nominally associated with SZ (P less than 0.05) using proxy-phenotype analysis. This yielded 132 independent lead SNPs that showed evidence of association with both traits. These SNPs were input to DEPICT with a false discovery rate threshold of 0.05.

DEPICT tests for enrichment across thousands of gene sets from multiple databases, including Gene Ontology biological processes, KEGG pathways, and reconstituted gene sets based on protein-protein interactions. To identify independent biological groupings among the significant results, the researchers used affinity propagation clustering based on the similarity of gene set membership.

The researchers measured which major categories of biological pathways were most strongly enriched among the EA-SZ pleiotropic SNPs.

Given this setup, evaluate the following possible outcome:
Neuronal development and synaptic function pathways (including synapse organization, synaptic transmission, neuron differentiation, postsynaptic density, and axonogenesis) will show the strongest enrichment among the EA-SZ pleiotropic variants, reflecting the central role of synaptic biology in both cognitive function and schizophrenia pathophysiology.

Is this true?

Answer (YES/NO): YES